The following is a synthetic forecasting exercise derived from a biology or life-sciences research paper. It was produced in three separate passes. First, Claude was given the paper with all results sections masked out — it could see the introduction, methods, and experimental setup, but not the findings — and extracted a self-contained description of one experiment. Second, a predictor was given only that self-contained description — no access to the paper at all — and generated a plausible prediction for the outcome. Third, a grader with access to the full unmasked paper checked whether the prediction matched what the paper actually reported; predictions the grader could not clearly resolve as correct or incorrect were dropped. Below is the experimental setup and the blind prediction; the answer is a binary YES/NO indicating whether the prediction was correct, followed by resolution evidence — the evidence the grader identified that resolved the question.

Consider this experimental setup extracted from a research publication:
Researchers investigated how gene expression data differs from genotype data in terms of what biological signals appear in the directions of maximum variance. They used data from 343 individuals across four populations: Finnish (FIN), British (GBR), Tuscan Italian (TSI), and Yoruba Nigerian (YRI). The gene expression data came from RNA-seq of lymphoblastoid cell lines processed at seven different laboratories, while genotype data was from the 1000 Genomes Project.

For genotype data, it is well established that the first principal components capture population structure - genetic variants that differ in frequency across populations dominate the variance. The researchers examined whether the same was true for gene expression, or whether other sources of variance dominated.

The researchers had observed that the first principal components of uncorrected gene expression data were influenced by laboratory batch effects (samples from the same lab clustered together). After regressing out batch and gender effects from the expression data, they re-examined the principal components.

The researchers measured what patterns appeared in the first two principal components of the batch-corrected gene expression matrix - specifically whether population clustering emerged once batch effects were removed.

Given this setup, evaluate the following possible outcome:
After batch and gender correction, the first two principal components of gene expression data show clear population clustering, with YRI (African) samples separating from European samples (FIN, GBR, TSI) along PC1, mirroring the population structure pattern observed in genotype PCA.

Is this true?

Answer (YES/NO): NO